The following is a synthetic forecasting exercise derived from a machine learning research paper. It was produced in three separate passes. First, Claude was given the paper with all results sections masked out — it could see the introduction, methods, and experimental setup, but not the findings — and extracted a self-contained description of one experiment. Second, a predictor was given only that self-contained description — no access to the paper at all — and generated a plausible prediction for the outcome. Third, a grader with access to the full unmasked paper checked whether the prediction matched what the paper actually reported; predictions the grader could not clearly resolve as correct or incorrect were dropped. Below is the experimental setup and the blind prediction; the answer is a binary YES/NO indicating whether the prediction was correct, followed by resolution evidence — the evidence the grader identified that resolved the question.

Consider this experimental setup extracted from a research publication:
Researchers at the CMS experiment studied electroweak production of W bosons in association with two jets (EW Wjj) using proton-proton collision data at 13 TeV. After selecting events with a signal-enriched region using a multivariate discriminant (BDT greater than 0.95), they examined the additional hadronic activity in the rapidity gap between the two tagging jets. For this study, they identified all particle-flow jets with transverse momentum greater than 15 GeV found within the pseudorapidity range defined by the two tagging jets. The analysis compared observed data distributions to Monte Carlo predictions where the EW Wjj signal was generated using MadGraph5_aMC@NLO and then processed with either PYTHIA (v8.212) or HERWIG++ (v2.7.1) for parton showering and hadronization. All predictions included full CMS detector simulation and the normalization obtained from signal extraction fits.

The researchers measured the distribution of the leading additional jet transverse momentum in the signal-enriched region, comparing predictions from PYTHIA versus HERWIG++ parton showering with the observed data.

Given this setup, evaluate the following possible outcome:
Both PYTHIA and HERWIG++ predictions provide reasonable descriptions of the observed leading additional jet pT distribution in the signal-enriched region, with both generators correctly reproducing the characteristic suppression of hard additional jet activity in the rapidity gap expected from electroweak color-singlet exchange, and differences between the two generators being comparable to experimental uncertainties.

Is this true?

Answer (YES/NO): NO